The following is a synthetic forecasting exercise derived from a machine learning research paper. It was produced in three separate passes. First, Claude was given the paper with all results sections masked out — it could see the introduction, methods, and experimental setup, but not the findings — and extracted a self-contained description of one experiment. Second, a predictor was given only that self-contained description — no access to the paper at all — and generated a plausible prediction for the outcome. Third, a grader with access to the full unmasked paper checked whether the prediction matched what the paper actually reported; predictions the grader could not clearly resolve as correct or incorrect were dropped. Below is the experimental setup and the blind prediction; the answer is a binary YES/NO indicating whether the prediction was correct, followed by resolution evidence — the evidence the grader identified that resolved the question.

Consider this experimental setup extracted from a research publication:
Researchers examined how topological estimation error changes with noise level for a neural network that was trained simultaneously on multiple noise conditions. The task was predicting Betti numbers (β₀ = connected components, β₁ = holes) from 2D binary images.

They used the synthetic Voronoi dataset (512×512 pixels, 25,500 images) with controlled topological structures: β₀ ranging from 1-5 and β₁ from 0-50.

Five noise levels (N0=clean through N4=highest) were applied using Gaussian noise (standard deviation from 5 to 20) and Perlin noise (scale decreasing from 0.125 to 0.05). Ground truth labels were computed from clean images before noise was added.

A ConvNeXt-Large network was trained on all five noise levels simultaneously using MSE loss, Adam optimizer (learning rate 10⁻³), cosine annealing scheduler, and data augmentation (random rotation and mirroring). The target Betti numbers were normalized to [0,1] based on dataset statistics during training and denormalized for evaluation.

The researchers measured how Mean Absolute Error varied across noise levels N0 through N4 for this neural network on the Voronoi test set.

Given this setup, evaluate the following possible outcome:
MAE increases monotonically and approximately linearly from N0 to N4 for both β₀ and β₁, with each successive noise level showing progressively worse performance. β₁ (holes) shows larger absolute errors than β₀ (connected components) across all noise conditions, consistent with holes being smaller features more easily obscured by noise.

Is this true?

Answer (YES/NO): NO